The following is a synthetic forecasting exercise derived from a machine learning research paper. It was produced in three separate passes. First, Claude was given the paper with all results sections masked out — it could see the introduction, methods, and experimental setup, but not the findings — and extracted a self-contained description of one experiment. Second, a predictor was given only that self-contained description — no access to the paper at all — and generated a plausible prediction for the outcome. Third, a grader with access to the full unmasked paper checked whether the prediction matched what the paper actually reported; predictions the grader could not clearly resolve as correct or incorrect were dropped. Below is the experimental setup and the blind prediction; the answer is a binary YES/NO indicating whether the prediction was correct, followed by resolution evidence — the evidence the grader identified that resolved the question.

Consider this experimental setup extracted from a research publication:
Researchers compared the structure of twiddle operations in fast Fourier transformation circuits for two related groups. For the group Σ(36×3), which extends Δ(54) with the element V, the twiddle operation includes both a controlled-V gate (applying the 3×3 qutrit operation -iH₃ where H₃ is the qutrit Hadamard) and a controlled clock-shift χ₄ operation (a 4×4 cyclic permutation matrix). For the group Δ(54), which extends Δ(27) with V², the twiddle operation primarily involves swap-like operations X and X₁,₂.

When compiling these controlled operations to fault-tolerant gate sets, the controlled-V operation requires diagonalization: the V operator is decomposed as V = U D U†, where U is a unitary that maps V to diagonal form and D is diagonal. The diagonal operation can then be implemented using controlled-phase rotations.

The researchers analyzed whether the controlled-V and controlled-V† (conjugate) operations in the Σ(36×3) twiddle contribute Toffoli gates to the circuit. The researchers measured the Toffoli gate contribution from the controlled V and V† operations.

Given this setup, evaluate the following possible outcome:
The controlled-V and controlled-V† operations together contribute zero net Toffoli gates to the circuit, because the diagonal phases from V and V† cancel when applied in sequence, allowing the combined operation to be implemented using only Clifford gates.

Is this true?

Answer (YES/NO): NO